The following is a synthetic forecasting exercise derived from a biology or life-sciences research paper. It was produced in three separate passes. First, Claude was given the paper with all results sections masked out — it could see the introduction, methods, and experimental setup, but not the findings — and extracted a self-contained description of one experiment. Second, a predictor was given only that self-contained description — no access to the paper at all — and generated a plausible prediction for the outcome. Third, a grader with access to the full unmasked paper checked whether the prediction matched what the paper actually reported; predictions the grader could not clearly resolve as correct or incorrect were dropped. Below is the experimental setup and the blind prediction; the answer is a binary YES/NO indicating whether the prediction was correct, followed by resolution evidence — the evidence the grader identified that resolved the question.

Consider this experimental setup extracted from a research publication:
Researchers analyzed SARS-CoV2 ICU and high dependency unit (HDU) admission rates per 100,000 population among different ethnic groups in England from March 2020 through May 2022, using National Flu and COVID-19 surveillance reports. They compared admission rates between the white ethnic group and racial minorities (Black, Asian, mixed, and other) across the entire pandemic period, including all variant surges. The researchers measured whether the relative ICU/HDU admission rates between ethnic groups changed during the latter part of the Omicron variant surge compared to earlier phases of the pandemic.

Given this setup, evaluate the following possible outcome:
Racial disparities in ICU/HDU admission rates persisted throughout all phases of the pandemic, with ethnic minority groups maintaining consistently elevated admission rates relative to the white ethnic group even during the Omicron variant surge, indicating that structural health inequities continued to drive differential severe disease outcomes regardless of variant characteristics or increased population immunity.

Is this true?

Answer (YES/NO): YES